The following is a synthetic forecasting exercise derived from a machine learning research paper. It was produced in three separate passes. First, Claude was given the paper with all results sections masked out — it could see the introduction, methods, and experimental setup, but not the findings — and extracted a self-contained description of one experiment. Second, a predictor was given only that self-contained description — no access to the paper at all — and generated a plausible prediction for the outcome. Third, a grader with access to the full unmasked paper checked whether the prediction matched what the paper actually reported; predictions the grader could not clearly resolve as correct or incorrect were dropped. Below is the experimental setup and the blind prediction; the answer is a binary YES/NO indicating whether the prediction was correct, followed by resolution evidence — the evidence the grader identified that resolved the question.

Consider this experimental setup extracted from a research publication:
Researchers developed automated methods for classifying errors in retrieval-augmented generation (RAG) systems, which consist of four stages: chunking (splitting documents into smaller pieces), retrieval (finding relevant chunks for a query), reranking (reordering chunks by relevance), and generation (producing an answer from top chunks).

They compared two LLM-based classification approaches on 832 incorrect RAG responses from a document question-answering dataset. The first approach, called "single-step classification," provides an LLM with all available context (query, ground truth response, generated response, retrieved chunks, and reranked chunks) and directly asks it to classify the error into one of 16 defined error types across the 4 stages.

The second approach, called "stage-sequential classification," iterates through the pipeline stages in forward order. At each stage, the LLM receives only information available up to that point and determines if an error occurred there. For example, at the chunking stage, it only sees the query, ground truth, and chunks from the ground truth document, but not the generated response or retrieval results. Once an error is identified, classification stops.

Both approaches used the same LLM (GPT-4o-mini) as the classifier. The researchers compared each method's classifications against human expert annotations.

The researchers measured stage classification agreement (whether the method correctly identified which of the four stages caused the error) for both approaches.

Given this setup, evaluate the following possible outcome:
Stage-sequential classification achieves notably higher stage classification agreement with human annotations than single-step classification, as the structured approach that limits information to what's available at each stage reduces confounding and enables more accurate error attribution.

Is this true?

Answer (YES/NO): NO